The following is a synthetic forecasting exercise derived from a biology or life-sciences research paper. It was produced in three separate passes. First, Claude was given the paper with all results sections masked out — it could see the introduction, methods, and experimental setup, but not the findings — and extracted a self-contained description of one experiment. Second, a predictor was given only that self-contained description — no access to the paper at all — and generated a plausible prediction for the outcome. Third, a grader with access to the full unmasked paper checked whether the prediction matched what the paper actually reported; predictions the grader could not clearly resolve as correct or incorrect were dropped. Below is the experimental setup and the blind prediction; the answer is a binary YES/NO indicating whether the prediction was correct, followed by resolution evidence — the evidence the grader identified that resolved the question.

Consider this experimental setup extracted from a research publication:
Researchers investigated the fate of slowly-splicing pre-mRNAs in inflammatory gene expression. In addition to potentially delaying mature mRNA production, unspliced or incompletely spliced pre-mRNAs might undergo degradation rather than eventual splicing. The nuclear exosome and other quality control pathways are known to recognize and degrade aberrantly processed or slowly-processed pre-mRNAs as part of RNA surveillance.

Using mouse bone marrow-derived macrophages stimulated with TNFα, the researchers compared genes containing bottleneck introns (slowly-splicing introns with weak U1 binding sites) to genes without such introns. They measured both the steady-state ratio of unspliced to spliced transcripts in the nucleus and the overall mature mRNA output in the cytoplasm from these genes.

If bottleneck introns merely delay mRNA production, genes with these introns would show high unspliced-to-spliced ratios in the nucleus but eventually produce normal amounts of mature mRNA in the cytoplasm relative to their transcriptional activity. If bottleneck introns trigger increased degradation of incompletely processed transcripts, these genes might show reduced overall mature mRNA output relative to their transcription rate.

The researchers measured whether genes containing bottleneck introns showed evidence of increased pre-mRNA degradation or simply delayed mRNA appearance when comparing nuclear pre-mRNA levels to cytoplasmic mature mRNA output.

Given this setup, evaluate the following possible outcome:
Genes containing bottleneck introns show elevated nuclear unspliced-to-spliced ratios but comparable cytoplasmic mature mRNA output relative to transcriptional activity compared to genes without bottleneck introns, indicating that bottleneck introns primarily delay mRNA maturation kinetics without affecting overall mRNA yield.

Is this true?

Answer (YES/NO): NO